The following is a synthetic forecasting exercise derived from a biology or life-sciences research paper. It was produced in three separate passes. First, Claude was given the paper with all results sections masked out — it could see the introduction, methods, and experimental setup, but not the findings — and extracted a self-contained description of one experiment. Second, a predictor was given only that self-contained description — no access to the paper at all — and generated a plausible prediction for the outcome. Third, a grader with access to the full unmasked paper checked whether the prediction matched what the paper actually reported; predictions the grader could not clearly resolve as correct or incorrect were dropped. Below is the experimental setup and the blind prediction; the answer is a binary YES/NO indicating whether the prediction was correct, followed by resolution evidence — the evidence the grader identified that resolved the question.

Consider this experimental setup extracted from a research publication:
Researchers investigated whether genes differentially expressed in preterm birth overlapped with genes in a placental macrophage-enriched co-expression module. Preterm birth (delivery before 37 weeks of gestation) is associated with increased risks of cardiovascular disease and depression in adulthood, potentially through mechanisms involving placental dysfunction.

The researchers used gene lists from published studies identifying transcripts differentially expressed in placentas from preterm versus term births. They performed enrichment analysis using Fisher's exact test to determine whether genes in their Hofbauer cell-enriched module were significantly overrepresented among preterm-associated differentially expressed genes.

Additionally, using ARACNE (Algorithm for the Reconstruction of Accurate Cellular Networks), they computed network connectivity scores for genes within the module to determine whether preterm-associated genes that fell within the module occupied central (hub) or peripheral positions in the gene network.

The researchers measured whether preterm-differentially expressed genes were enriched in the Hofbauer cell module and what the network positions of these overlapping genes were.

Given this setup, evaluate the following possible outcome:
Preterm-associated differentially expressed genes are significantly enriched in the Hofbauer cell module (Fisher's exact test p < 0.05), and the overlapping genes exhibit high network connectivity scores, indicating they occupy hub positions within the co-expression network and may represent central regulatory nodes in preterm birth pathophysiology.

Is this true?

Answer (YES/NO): YES